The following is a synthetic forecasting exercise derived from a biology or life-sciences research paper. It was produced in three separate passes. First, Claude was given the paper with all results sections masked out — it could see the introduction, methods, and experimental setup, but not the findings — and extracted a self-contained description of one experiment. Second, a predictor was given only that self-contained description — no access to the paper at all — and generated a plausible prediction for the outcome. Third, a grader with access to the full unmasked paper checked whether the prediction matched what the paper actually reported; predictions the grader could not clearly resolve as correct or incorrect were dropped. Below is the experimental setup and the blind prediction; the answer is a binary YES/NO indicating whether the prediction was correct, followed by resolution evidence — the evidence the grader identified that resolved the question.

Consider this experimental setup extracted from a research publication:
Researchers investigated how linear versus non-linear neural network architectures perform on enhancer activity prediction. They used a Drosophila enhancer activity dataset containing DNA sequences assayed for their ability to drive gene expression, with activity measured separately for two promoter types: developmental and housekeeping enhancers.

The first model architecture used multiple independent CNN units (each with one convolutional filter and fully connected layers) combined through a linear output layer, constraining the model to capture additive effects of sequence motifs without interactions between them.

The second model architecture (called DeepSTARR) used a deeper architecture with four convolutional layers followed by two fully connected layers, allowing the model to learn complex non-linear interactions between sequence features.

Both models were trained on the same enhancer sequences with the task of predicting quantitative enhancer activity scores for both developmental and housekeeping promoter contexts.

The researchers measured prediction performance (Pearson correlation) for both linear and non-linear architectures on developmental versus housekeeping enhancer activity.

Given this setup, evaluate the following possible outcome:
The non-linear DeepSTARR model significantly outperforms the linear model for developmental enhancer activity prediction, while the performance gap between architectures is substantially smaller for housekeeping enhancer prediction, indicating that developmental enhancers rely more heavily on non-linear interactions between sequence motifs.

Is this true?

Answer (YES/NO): YES